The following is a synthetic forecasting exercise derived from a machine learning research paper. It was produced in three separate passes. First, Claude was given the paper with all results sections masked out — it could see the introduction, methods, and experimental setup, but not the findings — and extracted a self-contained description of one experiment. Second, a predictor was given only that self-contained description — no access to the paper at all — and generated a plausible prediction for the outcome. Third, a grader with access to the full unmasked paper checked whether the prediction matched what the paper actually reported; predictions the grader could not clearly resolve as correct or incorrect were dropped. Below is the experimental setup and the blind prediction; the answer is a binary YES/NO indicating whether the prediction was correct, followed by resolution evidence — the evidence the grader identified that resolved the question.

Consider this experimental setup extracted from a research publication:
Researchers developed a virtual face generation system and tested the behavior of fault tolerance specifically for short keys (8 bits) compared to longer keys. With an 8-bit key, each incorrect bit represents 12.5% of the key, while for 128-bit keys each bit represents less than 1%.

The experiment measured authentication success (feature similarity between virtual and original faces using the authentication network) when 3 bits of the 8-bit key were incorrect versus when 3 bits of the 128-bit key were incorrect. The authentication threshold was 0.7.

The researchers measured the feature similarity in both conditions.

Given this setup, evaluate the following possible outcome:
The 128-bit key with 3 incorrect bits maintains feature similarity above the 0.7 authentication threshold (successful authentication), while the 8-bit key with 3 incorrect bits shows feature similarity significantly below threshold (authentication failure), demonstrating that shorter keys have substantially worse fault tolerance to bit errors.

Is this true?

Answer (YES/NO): NO